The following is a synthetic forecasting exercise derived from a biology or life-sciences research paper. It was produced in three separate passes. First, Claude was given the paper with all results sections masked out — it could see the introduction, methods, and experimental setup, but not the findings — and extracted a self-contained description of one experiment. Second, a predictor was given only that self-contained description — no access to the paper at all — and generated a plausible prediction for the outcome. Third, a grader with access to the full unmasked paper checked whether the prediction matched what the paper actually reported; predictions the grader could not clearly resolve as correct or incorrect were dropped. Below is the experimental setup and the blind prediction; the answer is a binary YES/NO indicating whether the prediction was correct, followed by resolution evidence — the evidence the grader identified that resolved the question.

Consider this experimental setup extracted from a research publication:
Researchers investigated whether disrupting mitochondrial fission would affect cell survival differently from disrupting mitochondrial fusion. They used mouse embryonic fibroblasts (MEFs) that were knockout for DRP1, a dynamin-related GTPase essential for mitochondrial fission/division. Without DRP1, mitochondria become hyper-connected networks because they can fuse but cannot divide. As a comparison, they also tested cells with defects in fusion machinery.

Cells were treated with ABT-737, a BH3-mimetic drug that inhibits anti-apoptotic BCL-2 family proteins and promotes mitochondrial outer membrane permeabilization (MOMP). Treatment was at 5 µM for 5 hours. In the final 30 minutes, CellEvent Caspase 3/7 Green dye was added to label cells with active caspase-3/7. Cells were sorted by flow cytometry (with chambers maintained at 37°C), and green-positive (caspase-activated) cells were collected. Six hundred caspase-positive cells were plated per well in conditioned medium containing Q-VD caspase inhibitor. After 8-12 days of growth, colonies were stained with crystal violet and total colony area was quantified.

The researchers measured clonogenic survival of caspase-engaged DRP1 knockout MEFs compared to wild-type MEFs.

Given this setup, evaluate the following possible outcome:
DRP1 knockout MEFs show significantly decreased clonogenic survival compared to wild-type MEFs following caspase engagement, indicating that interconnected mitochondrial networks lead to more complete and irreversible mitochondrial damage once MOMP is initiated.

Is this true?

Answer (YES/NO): NO